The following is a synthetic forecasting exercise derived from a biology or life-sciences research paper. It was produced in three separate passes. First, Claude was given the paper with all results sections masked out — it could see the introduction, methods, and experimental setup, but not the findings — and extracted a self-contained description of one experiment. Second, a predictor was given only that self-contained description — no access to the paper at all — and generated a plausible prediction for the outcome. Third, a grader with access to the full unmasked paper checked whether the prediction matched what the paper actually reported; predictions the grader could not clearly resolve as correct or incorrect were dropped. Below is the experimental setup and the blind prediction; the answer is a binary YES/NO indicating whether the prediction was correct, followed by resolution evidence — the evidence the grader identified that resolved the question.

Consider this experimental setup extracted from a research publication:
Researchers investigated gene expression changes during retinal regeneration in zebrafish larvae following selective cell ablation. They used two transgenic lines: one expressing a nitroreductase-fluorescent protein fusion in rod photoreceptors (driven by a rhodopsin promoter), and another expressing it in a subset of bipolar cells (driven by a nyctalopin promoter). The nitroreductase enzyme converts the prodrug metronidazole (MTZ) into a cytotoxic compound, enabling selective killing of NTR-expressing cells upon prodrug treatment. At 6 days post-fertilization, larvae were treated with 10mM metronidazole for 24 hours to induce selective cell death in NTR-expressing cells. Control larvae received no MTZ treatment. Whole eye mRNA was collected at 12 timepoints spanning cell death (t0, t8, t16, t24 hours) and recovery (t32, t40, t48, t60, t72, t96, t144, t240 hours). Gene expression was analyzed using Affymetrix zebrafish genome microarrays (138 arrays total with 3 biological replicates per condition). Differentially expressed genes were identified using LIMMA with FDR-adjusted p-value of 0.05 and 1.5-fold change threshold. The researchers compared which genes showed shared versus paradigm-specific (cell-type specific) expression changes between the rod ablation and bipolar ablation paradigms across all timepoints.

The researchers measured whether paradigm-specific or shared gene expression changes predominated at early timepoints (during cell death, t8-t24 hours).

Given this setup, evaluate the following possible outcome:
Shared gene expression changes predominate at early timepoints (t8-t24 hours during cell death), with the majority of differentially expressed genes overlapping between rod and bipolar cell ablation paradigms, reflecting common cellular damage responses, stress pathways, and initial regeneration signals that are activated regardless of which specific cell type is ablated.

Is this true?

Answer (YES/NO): NO